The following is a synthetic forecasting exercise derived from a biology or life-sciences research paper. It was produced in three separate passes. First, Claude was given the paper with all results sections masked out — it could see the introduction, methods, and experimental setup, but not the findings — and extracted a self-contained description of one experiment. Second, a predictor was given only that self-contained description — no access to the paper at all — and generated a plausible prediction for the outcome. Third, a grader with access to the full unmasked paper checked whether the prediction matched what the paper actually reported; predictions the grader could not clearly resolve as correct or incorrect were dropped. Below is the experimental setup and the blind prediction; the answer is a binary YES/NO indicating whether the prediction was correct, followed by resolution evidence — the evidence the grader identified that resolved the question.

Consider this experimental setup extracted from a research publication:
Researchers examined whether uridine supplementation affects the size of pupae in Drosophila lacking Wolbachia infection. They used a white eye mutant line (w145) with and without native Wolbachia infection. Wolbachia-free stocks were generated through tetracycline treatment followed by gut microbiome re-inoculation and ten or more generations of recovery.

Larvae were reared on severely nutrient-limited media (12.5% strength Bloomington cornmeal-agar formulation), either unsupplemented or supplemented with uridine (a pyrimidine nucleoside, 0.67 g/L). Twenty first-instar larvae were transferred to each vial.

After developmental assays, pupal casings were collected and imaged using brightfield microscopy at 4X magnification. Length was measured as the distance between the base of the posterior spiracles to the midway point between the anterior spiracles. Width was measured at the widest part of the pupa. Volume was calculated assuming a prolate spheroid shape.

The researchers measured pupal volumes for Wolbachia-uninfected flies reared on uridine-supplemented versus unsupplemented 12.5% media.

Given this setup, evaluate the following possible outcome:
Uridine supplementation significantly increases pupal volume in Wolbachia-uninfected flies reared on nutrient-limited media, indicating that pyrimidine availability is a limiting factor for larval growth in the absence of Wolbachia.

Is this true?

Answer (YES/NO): YES